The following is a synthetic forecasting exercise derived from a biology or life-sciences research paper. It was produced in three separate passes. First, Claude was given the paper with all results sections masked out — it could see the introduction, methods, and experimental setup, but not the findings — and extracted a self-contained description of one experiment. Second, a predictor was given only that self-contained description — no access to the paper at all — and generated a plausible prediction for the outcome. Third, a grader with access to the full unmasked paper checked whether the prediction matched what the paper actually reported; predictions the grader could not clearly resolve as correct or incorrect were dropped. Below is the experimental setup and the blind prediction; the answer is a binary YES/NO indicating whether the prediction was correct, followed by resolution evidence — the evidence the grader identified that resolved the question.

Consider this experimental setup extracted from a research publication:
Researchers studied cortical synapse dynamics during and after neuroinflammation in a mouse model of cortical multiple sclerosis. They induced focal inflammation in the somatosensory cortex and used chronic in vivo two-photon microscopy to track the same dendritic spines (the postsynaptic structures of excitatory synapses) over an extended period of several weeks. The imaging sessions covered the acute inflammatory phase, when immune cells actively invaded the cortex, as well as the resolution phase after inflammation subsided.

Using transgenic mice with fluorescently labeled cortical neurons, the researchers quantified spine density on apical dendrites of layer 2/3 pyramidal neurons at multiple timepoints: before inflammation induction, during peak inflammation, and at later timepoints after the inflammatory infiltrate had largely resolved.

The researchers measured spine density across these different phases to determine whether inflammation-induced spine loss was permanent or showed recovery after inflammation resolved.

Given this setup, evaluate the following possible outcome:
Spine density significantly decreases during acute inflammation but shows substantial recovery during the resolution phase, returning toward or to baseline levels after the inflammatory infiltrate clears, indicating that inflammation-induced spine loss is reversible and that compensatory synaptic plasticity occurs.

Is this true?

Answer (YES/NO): YES